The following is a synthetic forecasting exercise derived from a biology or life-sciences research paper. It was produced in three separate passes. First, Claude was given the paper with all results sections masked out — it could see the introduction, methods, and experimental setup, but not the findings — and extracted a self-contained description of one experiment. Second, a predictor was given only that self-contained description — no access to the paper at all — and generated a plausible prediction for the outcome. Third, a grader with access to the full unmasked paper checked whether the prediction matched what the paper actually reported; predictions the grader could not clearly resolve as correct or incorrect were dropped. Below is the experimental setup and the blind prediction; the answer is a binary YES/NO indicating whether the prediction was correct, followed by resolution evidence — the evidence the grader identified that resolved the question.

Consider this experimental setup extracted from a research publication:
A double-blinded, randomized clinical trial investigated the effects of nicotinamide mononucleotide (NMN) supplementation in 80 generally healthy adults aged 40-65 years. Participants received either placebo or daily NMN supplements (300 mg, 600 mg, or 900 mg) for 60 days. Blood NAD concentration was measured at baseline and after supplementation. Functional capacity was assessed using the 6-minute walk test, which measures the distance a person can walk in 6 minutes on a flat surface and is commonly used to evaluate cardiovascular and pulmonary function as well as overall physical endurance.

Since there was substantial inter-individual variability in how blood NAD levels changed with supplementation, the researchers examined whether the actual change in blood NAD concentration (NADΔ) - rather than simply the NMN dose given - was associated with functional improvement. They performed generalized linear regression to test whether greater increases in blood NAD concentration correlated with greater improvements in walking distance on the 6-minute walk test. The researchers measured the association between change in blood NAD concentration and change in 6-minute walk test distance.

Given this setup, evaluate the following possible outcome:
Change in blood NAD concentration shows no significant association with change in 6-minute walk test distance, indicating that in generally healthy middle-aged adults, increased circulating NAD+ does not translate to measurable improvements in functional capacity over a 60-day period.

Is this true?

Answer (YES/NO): NO